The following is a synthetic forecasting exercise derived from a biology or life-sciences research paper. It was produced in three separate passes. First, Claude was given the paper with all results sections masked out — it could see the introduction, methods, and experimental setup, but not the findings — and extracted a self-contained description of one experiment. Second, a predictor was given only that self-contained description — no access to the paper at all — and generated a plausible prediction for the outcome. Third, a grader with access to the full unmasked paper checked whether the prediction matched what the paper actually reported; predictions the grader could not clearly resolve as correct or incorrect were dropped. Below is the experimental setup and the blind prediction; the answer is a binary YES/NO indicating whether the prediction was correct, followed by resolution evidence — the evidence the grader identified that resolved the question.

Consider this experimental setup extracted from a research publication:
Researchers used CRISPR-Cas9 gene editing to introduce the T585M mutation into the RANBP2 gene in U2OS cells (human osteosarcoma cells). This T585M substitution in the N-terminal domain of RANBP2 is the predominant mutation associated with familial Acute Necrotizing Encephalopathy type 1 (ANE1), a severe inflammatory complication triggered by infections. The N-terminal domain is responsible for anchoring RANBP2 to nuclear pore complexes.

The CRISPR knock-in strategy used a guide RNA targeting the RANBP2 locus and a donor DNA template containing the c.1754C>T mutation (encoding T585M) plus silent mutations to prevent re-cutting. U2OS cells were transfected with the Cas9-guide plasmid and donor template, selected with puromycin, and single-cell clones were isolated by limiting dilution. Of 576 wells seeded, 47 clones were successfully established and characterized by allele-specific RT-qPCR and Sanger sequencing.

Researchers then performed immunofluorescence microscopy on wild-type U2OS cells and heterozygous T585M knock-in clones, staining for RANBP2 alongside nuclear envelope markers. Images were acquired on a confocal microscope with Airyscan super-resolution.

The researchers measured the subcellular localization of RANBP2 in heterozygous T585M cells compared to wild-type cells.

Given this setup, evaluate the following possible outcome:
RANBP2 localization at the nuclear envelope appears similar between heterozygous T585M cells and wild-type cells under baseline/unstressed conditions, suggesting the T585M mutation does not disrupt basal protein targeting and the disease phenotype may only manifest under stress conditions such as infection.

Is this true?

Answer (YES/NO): NO